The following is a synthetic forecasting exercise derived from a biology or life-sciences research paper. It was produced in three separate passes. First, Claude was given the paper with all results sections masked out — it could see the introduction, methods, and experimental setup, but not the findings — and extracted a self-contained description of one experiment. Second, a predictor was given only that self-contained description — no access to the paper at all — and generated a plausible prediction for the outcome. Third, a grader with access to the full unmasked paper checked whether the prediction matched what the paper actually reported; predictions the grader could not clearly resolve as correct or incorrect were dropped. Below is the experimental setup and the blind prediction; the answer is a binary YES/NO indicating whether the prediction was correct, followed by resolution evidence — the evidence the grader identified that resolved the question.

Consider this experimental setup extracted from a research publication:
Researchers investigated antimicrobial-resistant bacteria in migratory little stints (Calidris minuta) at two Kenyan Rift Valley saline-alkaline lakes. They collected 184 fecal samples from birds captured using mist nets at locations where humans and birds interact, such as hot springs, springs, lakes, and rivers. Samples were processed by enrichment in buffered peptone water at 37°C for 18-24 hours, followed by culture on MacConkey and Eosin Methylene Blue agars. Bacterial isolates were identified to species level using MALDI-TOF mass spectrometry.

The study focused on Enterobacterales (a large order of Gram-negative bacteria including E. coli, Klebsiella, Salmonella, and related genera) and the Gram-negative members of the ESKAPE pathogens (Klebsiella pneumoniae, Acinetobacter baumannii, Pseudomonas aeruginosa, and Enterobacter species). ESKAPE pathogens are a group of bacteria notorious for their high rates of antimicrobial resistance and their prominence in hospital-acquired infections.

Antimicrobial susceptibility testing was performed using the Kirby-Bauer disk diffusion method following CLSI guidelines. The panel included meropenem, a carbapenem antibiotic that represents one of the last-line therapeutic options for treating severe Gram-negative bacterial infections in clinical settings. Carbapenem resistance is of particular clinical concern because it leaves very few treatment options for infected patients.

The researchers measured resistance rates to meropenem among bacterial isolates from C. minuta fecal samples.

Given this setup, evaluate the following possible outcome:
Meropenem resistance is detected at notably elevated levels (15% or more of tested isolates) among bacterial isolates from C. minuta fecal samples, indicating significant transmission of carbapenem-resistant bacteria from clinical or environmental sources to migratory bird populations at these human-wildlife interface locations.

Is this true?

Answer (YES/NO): NO